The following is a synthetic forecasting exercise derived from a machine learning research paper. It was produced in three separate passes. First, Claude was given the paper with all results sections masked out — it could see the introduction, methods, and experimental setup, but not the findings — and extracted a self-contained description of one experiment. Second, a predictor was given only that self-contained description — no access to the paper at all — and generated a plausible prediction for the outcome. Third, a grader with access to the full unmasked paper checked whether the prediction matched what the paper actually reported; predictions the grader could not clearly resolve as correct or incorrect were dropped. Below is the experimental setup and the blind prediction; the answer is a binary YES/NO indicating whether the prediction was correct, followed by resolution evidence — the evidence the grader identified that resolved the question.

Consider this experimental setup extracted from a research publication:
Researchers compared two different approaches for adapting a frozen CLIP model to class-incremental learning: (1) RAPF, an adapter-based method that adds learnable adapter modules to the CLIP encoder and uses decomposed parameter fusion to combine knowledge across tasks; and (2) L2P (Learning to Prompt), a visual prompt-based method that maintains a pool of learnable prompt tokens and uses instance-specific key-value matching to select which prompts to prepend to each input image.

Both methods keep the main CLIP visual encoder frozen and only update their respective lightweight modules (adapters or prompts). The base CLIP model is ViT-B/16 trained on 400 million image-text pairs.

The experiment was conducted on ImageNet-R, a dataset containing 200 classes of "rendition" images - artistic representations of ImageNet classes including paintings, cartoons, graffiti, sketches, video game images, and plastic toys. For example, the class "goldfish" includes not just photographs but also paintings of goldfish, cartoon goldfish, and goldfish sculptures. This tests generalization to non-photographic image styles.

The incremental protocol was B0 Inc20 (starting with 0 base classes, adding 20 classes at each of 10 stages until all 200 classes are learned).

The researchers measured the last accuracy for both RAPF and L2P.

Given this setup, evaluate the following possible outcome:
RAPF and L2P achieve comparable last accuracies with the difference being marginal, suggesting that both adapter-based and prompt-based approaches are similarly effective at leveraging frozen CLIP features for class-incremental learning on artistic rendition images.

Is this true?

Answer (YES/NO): NO